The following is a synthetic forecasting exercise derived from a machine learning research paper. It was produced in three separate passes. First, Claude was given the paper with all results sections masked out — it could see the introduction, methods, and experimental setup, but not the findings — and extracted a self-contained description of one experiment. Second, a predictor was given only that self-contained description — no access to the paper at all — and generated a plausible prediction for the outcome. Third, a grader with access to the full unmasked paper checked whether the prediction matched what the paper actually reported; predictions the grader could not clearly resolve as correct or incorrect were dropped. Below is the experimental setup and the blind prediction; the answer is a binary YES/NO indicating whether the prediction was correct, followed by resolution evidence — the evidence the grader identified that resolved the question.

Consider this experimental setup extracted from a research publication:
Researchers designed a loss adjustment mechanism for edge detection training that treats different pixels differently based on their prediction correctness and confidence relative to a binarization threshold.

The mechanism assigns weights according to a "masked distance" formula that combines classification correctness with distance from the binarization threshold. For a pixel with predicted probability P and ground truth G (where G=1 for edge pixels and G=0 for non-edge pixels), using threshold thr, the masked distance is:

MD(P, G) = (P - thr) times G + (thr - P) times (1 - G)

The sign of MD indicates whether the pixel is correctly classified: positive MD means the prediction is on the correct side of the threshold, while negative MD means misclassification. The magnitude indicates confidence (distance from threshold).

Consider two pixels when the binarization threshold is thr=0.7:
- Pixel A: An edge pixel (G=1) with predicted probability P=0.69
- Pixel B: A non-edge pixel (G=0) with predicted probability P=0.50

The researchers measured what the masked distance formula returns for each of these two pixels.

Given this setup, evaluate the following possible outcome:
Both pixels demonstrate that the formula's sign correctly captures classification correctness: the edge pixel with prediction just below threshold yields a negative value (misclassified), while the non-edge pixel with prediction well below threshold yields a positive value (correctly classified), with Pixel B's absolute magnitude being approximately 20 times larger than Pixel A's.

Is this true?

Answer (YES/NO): YES